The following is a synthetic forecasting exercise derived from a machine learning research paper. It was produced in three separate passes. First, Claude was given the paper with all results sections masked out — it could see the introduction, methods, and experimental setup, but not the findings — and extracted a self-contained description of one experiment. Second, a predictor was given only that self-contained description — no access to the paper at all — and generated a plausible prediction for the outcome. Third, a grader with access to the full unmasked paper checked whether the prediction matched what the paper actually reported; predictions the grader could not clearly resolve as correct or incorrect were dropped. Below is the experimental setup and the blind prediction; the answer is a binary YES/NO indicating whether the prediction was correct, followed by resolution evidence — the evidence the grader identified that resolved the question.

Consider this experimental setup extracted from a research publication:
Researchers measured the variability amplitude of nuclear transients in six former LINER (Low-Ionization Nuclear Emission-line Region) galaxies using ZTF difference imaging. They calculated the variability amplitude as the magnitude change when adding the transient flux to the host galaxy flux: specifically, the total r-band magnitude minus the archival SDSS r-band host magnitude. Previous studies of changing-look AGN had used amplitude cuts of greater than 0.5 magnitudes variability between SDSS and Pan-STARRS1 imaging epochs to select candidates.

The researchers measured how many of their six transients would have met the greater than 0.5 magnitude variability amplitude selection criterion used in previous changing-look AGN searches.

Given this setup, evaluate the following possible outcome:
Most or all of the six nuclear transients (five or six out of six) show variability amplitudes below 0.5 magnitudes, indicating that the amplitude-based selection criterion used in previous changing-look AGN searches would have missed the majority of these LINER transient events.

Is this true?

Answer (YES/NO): NO